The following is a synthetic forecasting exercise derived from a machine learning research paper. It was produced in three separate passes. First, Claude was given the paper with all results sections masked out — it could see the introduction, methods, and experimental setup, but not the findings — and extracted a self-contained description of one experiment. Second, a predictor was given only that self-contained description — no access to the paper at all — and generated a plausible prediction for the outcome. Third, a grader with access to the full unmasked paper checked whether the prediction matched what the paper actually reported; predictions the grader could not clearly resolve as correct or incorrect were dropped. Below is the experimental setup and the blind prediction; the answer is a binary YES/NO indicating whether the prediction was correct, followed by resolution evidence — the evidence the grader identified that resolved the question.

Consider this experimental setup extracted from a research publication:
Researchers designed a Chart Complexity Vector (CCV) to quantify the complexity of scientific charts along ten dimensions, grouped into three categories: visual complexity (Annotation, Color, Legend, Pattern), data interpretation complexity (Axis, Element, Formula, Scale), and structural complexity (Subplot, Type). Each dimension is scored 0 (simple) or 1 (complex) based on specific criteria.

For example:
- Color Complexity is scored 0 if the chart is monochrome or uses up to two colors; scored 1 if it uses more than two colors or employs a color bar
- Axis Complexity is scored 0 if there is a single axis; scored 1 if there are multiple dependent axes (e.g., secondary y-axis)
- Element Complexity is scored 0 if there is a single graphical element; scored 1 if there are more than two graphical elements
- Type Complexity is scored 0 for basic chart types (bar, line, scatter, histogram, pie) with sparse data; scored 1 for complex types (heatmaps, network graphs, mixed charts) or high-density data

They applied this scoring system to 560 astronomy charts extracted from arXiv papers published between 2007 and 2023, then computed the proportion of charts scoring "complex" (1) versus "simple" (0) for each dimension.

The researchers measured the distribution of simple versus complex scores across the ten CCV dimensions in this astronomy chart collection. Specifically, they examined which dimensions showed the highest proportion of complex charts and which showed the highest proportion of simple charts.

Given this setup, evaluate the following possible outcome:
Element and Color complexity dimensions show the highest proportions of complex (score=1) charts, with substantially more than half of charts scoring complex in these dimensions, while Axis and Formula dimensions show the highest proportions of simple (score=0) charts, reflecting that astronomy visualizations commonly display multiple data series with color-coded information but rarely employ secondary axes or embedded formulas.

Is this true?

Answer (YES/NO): NO